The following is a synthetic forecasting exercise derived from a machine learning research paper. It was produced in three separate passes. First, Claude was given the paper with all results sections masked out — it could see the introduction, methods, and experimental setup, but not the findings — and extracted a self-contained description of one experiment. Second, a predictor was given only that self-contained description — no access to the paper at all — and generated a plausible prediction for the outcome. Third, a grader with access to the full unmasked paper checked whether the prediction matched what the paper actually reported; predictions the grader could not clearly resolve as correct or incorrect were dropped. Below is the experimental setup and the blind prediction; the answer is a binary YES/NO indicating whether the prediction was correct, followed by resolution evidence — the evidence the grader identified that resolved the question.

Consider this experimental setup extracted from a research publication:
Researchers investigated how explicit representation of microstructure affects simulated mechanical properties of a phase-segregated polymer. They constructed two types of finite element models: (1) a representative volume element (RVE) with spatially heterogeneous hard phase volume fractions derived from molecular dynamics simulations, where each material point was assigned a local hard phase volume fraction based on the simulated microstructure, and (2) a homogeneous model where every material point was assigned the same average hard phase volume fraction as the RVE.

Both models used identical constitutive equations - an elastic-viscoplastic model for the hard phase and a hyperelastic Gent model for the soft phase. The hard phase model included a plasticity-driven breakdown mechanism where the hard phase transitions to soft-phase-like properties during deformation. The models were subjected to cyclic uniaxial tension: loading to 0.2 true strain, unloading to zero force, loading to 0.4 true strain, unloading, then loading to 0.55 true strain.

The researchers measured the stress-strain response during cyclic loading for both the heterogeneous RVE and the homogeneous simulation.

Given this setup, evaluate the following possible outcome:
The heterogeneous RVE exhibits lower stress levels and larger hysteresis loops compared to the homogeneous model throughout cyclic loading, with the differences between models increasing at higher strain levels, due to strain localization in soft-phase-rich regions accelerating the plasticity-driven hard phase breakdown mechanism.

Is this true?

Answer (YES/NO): NO